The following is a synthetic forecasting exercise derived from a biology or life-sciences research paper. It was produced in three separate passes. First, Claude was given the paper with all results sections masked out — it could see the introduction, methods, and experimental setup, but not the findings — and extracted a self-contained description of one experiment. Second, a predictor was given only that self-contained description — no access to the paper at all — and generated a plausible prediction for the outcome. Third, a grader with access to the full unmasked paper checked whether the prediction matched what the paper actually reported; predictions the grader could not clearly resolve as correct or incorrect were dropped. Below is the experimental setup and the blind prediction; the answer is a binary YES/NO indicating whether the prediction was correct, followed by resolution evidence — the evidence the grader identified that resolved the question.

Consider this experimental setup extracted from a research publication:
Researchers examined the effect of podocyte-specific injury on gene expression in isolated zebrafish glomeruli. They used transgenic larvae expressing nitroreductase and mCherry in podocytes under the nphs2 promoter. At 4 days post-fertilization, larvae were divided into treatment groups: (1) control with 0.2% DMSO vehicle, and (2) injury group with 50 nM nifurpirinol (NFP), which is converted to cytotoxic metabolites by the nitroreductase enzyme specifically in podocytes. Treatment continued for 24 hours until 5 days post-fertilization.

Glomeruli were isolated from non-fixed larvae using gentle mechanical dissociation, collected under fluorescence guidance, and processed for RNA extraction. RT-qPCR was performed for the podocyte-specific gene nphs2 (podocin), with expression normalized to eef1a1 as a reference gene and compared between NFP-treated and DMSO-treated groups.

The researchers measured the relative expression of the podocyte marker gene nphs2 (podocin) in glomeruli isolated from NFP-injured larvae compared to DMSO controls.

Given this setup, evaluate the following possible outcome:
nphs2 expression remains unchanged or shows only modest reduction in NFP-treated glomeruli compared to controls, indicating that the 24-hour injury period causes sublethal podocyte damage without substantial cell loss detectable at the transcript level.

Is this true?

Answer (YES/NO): NO